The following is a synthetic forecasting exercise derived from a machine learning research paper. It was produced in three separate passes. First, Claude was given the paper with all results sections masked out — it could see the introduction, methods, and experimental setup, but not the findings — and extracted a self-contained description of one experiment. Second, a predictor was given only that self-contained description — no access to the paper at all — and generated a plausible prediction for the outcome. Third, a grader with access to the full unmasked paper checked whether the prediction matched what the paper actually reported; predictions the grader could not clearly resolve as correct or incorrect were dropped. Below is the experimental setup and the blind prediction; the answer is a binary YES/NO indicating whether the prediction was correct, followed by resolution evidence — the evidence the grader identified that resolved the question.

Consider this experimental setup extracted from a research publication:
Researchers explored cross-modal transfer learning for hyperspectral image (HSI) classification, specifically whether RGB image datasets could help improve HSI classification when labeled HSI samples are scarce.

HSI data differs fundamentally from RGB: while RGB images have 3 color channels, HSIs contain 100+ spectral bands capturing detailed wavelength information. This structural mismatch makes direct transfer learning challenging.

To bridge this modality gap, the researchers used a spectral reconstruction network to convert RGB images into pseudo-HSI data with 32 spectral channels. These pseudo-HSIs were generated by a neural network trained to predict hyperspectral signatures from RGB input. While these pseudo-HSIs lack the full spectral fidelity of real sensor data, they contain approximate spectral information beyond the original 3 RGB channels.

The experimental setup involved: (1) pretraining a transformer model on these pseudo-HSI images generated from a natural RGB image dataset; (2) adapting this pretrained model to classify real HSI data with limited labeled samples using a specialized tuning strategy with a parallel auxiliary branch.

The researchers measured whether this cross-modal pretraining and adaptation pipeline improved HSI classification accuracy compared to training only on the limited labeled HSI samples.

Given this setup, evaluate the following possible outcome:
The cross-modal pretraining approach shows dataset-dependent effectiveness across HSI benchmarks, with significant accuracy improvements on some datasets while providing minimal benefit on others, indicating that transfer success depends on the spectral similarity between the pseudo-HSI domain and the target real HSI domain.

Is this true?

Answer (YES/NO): NO